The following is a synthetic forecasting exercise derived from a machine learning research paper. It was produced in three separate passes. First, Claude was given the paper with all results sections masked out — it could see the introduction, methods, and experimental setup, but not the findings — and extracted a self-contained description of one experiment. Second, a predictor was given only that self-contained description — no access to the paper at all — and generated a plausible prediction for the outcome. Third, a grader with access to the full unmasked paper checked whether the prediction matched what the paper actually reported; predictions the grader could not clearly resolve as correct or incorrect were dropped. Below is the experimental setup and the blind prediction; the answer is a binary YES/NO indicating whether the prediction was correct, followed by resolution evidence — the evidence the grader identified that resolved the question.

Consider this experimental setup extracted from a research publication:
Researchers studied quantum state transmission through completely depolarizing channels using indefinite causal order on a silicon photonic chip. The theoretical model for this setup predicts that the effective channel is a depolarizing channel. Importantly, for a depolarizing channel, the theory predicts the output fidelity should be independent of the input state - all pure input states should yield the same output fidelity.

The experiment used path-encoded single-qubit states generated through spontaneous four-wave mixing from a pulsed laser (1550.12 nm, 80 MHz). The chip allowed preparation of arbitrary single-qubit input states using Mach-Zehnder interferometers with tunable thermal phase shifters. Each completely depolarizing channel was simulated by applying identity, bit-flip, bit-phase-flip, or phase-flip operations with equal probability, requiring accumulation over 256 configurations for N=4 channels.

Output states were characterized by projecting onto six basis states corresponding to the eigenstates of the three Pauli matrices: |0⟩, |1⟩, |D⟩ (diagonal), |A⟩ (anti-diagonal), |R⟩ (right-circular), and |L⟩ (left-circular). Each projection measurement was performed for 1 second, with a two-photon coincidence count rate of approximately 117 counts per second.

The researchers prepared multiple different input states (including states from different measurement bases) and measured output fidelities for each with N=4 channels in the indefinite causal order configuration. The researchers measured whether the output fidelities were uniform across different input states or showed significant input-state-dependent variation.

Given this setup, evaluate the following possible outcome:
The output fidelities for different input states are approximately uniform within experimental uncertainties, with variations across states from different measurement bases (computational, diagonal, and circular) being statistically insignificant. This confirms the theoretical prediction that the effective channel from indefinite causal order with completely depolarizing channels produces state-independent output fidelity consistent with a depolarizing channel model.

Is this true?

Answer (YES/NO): YES